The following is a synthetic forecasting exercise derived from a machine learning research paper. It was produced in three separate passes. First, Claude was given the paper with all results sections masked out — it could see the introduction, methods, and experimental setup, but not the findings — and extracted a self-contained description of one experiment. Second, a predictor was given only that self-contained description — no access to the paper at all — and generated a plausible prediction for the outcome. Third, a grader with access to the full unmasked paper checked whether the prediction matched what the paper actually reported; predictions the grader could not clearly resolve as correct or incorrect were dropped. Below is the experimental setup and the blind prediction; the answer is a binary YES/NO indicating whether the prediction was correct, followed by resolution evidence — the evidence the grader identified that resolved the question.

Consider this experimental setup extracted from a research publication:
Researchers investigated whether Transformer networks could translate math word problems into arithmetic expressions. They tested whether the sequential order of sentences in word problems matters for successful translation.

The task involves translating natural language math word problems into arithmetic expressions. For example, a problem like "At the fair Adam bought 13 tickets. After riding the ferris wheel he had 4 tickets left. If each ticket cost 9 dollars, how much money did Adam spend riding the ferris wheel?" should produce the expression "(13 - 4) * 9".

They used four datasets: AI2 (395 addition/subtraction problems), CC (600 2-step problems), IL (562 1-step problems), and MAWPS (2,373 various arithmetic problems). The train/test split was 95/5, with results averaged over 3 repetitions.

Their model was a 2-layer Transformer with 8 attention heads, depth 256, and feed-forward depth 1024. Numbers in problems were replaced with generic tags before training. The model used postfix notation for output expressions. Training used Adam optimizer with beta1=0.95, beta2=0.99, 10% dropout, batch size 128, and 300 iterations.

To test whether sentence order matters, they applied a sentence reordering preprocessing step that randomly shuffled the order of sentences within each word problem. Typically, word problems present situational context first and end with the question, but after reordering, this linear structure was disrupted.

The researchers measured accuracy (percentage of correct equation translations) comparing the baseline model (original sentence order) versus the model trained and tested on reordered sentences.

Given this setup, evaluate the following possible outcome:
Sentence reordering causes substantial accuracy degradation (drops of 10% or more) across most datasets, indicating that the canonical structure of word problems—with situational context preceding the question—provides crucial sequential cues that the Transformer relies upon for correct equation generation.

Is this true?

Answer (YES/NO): YES